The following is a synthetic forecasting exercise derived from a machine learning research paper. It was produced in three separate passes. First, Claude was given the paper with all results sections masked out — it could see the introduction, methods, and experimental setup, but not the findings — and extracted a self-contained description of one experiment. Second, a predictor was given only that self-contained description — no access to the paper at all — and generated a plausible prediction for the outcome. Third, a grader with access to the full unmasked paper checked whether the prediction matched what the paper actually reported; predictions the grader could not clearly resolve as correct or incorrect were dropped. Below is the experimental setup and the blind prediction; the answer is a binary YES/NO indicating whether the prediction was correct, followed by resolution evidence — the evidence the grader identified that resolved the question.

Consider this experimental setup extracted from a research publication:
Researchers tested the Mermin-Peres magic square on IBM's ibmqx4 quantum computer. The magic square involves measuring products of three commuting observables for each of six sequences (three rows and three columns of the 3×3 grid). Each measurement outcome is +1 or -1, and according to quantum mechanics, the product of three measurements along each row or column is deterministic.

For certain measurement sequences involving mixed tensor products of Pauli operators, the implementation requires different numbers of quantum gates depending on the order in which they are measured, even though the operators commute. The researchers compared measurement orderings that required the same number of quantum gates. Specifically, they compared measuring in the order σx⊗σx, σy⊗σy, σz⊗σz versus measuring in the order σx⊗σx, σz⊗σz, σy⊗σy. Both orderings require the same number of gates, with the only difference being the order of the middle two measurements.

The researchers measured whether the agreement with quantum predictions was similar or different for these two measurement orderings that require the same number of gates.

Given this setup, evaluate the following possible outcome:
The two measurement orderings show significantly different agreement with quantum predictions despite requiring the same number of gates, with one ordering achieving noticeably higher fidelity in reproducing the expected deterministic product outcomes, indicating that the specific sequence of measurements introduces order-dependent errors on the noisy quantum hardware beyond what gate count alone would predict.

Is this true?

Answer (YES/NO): NO